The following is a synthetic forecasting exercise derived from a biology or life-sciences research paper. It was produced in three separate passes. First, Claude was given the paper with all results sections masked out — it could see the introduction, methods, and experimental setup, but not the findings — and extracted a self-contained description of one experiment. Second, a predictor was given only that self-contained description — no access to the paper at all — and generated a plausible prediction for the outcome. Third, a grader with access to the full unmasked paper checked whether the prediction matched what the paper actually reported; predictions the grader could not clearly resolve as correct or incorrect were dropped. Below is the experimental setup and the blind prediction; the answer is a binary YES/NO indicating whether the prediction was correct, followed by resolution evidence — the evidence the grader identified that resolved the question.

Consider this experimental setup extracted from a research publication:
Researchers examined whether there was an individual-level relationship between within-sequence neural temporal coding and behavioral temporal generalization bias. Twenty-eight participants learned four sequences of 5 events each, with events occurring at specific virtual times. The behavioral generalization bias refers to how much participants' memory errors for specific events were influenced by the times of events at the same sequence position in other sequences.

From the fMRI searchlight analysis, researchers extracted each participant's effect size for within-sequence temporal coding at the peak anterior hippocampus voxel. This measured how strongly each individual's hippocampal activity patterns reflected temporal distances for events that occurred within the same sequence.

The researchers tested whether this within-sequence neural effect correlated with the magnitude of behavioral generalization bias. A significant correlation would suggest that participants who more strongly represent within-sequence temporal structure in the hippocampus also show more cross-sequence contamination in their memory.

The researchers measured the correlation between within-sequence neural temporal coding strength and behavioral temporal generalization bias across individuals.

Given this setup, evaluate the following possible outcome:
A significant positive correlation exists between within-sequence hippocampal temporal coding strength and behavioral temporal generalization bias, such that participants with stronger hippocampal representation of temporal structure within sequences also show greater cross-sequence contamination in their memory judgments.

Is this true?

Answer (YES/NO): NO